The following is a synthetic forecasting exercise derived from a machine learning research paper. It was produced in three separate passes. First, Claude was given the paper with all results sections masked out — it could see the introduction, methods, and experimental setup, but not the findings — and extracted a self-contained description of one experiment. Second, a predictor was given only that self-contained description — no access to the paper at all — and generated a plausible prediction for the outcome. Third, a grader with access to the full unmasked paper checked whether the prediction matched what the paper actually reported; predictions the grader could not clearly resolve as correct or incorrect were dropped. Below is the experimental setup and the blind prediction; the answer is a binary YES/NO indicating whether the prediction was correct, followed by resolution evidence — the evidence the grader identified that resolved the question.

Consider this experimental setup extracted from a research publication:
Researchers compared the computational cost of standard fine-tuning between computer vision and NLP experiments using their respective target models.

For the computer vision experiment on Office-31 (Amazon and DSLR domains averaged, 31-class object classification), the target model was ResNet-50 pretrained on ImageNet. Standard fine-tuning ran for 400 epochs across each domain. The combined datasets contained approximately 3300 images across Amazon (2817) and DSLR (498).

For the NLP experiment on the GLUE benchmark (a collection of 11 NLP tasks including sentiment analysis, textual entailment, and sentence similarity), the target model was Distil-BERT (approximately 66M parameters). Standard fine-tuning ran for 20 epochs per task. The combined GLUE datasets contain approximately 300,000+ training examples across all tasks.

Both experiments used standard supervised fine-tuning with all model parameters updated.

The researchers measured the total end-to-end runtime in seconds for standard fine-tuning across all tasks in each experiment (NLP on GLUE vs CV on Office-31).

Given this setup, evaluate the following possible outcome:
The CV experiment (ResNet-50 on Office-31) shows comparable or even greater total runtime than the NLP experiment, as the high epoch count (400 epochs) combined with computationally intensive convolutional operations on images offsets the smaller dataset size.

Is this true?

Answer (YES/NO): NO